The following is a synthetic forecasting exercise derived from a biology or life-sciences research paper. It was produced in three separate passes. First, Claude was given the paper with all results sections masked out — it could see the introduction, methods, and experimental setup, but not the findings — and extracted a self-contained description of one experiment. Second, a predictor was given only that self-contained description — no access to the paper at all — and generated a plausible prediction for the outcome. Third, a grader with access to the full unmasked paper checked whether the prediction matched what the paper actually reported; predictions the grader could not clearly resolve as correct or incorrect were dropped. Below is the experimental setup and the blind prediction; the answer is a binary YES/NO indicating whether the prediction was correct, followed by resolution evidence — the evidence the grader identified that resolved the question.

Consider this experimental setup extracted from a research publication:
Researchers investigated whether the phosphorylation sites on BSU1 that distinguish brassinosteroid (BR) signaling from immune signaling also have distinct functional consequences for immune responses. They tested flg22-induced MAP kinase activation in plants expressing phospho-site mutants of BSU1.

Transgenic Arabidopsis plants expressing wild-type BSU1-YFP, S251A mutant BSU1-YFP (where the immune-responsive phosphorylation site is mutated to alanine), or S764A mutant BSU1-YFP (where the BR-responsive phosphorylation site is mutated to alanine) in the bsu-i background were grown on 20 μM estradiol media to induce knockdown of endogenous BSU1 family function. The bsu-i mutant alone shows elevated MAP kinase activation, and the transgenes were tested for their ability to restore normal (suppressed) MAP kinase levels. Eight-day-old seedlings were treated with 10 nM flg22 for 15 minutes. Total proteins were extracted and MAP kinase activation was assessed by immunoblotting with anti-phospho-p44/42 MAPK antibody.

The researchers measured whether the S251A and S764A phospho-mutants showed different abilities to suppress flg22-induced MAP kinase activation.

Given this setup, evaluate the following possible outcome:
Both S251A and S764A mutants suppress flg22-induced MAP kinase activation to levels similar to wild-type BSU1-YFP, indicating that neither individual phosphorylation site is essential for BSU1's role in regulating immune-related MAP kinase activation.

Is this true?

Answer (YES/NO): NO